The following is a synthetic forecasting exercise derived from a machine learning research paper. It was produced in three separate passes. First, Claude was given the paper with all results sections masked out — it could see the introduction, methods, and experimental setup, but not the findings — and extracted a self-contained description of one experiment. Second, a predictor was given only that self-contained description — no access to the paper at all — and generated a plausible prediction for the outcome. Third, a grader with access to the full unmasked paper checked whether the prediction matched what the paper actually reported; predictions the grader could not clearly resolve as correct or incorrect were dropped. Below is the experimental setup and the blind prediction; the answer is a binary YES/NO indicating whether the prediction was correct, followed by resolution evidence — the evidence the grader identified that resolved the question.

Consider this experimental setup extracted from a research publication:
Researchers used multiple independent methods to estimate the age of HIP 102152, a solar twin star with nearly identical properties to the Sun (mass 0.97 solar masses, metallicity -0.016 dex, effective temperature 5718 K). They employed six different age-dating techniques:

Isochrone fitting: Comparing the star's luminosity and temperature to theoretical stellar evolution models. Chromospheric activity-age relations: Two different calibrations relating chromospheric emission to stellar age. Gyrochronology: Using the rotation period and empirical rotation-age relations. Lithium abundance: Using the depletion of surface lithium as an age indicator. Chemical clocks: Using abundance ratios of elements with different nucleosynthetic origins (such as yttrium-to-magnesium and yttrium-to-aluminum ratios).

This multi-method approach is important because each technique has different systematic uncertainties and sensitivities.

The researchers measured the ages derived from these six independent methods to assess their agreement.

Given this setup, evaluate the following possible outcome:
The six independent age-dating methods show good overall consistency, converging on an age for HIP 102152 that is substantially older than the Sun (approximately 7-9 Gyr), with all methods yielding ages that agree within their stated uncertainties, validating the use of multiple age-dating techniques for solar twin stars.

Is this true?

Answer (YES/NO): YES